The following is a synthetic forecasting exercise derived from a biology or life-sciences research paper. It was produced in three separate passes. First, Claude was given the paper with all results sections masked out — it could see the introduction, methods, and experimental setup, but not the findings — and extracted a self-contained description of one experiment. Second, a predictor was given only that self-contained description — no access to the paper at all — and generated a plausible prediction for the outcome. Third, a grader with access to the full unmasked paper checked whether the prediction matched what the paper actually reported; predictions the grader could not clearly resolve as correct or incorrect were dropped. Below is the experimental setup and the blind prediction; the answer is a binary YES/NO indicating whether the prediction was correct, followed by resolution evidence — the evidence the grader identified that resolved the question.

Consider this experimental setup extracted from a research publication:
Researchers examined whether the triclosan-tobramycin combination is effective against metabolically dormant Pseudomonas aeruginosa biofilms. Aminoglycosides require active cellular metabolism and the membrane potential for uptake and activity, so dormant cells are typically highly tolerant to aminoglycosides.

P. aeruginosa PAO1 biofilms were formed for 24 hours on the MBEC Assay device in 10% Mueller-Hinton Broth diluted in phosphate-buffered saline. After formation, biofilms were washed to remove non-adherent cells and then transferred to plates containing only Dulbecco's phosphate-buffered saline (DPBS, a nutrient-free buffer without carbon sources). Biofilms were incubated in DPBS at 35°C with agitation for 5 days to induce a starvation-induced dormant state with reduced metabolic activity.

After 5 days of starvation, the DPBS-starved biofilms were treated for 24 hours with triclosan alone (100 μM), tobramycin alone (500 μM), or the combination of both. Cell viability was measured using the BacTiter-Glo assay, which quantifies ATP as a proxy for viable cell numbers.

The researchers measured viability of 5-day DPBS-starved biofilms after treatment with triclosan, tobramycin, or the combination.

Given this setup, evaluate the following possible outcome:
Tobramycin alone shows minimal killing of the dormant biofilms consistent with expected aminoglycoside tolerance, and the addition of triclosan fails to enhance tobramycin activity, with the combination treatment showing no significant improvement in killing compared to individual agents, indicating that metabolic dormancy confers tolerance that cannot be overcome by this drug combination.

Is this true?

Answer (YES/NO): NO